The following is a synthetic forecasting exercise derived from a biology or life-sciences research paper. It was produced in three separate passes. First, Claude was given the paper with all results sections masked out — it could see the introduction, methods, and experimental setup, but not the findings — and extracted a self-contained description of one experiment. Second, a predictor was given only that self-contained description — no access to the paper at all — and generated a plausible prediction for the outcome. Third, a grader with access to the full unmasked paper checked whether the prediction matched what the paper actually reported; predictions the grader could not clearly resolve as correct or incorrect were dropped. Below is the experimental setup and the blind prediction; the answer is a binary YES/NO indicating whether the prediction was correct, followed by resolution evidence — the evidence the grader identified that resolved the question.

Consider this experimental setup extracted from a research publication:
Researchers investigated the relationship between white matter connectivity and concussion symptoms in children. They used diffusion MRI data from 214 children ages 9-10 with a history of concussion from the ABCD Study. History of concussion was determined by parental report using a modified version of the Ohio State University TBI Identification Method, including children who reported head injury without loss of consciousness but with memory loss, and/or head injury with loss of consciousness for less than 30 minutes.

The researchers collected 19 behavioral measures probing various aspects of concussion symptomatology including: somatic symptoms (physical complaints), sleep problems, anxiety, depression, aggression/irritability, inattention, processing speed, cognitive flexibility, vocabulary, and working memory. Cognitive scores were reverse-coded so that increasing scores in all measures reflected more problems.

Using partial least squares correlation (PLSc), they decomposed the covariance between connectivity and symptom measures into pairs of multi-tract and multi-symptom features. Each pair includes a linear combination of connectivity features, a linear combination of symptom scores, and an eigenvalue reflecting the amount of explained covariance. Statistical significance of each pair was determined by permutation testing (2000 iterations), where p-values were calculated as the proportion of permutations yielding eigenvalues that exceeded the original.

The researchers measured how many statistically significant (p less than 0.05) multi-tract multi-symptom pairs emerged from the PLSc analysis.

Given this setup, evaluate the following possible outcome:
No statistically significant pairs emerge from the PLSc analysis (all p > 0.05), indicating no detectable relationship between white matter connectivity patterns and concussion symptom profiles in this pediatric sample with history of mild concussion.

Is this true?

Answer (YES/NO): NO